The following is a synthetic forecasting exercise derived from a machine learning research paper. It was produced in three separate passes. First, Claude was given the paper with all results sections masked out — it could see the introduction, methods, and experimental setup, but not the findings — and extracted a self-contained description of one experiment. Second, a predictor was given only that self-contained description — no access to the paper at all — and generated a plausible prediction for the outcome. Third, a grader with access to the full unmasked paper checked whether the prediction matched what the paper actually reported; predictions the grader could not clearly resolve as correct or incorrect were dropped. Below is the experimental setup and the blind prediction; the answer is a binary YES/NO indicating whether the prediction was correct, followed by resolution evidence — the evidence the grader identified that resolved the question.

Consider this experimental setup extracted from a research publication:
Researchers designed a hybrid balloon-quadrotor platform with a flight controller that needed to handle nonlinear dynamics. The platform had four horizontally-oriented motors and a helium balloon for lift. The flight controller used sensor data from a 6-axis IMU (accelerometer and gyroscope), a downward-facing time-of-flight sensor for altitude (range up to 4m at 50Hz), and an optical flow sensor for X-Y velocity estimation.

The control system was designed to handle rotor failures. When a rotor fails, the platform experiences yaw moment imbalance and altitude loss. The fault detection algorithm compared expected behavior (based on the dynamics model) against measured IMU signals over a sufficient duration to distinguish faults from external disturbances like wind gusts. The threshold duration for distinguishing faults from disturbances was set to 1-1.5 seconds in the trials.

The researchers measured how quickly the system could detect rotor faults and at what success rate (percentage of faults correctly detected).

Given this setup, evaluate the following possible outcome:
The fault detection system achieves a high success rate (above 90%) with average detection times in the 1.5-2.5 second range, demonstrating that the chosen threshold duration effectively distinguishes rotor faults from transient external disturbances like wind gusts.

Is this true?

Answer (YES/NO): NO